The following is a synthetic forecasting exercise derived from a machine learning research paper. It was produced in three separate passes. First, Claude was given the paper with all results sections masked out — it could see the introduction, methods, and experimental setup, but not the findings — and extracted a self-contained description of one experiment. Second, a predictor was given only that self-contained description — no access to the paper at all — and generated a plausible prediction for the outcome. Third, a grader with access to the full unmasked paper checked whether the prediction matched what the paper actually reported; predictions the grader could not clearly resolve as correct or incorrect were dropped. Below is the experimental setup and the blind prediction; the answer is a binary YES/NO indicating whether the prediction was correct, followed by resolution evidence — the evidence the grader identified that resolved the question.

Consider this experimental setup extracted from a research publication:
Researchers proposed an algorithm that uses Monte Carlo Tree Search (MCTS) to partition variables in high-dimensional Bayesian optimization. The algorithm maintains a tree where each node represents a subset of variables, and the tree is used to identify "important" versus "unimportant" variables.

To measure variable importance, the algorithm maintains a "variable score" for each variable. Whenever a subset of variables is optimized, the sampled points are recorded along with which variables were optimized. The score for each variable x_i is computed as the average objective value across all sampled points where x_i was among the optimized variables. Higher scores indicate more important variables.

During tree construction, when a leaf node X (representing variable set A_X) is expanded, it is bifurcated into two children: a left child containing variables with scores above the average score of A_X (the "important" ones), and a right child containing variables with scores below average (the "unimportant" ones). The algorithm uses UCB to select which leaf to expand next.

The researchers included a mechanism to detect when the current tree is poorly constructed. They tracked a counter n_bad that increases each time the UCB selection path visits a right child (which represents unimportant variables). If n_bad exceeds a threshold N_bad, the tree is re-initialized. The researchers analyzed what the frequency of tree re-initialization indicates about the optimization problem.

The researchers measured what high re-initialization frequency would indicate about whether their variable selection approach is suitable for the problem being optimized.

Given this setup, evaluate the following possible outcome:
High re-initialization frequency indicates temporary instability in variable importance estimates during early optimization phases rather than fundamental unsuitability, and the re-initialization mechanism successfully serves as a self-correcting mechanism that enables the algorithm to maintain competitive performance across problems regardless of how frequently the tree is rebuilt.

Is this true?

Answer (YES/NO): NO